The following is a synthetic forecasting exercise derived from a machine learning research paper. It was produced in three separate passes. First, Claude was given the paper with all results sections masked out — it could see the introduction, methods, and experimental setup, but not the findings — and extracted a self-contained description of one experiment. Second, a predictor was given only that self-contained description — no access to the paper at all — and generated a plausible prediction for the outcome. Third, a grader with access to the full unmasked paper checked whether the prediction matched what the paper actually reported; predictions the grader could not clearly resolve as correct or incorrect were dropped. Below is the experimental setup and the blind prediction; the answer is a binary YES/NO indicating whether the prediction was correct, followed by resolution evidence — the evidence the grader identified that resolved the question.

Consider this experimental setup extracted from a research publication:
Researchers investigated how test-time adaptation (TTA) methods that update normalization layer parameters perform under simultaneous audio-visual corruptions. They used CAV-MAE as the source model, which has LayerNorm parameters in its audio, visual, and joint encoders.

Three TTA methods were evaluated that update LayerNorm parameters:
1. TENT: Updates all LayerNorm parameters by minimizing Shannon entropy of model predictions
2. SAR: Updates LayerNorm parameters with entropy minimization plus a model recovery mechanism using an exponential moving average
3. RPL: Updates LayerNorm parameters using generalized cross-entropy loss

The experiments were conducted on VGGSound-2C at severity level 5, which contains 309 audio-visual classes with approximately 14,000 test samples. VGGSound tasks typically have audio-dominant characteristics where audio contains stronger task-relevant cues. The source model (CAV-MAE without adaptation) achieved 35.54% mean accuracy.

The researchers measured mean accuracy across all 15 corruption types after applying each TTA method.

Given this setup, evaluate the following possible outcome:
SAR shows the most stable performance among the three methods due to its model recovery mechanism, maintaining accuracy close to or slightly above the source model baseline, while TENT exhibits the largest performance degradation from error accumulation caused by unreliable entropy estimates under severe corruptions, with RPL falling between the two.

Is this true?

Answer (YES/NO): NO